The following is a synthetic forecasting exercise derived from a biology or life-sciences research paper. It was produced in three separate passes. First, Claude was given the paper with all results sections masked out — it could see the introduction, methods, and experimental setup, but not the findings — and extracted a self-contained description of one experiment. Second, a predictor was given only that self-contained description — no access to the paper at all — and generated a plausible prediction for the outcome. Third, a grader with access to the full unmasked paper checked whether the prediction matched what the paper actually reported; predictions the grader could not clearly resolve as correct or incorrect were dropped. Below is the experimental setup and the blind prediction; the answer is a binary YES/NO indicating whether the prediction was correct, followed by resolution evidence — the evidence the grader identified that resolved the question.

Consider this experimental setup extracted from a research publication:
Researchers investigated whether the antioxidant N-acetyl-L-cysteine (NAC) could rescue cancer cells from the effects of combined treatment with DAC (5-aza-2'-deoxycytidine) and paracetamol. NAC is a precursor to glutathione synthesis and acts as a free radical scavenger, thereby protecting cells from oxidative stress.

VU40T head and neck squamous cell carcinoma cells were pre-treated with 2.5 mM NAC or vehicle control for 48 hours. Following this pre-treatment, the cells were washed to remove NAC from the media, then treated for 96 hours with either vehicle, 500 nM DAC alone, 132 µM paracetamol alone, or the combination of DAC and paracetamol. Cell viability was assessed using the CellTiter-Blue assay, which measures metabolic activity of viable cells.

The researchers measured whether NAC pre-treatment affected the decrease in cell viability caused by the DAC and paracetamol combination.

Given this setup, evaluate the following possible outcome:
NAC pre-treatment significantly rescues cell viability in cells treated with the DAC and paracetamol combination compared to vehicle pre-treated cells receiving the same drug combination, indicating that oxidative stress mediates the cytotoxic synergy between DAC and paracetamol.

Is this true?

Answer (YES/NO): YES